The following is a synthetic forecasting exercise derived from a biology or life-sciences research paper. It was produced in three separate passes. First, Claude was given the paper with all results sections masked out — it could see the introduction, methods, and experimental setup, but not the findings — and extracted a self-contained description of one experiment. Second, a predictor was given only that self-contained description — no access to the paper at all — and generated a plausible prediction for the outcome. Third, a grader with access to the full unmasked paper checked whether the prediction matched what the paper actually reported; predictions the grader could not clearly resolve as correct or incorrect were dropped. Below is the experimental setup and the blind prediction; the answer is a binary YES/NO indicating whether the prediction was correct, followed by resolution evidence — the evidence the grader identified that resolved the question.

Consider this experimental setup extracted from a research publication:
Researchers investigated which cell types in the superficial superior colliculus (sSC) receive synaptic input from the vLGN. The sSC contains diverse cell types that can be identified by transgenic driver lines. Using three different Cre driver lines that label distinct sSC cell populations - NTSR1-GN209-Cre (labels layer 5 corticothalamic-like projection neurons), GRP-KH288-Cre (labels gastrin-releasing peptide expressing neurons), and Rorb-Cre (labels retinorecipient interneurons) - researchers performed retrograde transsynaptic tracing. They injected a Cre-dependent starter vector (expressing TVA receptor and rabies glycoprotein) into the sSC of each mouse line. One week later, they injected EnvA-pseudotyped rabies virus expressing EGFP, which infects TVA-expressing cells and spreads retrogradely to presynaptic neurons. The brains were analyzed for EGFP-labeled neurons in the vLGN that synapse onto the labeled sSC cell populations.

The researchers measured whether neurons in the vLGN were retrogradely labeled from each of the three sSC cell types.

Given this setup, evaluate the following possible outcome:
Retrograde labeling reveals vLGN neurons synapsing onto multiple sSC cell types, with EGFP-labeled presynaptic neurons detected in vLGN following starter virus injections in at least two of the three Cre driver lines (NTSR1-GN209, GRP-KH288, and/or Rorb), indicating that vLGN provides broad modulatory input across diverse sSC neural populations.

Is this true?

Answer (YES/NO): YES